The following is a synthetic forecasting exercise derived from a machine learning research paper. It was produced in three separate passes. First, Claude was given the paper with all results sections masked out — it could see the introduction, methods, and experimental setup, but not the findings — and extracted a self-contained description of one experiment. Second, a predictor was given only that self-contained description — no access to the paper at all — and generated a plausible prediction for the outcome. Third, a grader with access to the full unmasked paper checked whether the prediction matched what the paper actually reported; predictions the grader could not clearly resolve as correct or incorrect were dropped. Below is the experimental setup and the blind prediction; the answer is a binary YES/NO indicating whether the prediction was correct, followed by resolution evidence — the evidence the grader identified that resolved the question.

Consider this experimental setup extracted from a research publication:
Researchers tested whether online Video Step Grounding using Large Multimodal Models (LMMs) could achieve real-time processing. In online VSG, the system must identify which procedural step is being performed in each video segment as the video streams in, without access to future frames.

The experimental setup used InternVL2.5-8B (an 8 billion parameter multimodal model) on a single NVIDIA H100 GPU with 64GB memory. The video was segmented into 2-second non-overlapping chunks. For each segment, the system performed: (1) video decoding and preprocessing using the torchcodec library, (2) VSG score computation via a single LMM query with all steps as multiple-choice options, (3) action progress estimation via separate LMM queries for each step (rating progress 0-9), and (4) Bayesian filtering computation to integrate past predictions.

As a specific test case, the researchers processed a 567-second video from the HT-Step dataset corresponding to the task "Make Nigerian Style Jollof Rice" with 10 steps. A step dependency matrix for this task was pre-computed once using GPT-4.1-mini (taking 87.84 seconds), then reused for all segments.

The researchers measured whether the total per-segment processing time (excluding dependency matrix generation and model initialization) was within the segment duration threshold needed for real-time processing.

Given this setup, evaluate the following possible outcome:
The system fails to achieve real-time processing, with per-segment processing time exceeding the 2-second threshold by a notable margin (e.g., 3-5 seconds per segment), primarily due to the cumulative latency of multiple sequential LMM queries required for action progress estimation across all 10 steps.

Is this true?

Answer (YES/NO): NO